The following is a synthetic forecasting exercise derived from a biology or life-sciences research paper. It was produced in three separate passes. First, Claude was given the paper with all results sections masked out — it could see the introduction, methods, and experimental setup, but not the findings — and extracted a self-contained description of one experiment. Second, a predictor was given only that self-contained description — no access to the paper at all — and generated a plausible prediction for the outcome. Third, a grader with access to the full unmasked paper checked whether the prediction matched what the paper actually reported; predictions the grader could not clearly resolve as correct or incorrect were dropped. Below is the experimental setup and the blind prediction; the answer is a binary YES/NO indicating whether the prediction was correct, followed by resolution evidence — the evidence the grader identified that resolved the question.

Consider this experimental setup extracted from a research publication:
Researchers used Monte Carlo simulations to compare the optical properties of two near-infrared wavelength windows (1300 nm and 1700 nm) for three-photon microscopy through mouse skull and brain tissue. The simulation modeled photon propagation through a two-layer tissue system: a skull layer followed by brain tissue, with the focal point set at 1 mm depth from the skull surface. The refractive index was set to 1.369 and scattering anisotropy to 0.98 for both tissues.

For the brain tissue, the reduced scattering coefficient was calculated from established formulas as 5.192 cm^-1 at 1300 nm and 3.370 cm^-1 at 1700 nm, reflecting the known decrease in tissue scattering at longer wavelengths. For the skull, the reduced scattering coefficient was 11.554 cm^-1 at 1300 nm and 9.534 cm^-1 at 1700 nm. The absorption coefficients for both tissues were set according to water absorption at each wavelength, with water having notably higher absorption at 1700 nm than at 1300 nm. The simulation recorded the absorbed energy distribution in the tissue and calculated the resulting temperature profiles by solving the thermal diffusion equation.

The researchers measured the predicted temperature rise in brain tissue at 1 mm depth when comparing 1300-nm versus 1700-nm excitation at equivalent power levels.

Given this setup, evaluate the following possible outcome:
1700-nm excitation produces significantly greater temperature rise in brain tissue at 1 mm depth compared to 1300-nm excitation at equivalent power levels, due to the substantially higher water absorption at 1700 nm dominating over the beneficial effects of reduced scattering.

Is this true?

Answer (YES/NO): YES